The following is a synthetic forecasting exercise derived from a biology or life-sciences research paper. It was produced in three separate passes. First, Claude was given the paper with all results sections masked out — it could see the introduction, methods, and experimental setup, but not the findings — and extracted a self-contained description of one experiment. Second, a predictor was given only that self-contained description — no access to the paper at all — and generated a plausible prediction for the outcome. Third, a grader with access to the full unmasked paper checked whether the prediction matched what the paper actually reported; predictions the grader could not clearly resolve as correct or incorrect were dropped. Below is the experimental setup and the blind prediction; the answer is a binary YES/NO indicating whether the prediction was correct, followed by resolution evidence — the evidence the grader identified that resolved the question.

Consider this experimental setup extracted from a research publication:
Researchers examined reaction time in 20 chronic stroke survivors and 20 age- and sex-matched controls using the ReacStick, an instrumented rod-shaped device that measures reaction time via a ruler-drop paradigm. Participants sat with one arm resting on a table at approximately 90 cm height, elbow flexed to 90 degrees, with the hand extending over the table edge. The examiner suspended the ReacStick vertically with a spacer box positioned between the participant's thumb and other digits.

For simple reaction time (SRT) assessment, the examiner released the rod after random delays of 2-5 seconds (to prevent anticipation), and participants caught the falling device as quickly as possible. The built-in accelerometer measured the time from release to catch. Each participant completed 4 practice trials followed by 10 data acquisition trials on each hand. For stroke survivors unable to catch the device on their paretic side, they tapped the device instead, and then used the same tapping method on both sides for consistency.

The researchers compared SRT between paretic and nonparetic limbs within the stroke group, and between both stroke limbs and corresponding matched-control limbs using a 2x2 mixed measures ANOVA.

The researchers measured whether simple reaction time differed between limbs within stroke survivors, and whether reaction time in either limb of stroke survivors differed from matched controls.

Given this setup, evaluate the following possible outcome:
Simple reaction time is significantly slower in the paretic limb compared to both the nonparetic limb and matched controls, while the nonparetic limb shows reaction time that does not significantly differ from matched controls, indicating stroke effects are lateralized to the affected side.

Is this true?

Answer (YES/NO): YES